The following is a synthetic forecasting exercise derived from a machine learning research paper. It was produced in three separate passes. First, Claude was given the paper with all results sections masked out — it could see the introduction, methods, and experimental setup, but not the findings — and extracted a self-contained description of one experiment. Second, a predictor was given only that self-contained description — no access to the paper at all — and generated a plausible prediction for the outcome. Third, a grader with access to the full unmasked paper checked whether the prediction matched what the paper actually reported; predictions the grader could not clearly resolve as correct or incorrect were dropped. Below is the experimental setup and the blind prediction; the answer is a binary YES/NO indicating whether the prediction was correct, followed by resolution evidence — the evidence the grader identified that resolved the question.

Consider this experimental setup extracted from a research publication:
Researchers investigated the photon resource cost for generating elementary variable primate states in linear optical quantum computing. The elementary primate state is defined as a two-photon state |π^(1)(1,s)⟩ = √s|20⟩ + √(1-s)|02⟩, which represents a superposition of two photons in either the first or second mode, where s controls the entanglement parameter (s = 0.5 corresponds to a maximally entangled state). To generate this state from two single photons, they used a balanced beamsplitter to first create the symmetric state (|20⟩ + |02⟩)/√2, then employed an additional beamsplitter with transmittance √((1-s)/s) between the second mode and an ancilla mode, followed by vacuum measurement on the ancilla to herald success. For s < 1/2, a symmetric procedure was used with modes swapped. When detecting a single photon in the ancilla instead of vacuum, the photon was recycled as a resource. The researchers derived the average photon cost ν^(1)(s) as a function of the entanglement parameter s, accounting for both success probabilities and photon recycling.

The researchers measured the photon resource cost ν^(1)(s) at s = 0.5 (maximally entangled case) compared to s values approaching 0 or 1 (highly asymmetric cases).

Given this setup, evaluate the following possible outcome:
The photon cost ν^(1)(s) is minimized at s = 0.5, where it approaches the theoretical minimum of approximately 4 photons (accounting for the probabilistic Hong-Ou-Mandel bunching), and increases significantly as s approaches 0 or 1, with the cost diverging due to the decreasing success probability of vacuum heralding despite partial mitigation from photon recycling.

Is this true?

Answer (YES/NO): NO